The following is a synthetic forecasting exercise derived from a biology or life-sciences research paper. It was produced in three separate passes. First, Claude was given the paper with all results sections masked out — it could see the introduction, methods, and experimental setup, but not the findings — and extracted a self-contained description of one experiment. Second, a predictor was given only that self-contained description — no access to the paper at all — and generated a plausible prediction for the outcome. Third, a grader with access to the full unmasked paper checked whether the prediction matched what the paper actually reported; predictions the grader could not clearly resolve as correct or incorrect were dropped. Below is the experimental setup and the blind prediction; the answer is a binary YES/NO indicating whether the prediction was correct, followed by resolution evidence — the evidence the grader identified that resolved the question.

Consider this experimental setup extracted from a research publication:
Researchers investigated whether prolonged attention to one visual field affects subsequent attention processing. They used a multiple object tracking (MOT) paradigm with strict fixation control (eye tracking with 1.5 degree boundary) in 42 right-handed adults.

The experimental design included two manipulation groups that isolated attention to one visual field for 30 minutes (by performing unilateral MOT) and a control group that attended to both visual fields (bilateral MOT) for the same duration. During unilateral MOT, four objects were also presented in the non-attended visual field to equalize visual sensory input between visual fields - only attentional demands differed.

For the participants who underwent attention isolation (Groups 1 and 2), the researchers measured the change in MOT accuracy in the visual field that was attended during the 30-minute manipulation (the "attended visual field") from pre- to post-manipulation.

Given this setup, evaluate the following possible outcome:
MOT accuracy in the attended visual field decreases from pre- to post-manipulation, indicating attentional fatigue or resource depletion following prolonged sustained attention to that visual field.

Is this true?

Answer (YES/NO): NO